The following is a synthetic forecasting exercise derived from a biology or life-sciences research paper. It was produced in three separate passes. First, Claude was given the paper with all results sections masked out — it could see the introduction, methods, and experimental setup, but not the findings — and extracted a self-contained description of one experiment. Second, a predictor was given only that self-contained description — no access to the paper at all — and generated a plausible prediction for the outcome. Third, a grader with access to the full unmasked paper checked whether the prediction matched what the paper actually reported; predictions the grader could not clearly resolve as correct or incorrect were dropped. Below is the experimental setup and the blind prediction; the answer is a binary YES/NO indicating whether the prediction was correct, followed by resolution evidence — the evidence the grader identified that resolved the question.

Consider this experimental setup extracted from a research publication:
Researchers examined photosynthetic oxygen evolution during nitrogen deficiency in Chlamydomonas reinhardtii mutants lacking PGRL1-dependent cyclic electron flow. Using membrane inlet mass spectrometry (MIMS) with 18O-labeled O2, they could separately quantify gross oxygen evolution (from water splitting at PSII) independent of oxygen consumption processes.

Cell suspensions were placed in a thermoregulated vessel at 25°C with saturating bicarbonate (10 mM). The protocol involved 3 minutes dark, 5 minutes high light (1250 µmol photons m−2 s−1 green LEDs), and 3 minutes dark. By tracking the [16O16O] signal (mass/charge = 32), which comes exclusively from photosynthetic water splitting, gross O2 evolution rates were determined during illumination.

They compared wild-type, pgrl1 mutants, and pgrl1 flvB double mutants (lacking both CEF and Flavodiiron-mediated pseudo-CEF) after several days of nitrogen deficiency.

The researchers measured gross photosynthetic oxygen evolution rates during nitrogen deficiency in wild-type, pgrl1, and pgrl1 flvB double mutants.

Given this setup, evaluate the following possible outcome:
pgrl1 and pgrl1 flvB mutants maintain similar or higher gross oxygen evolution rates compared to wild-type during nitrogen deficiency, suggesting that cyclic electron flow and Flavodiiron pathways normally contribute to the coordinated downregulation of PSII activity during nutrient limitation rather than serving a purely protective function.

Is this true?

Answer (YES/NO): YES